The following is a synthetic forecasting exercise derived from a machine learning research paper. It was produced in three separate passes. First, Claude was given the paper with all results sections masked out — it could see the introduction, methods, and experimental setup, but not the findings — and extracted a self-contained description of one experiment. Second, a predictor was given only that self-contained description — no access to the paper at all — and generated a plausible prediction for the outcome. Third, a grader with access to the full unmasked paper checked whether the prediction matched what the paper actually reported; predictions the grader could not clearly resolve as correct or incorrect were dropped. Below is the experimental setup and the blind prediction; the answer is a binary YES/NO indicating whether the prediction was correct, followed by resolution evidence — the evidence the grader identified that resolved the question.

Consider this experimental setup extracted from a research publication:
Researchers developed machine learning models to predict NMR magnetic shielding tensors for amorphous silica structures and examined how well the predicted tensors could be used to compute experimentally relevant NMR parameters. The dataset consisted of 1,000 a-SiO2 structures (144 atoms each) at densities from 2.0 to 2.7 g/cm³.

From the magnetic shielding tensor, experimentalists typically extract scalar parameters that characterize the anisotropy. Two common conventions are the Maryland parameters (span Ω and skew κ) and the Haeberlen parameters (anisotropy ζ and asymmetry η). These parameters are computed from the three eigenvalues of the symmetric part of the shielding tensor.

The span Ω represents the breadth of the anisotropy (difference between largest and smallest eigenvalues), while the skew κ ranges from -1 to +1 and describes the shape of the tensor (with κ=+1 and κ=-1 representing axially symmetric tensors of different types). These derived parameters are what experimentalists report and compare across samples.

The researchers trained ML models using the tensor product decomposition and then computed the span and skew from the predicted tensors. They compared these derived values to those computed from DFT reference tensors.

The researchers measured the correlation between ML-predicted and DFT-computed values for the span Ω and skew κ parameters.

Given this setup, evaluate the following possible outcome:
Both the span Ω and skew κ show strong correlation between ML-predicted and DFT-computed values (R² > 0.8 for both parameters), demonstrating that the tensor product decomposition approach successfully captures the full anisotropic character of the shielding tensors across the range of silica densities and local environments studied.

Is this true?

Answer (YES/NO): NO